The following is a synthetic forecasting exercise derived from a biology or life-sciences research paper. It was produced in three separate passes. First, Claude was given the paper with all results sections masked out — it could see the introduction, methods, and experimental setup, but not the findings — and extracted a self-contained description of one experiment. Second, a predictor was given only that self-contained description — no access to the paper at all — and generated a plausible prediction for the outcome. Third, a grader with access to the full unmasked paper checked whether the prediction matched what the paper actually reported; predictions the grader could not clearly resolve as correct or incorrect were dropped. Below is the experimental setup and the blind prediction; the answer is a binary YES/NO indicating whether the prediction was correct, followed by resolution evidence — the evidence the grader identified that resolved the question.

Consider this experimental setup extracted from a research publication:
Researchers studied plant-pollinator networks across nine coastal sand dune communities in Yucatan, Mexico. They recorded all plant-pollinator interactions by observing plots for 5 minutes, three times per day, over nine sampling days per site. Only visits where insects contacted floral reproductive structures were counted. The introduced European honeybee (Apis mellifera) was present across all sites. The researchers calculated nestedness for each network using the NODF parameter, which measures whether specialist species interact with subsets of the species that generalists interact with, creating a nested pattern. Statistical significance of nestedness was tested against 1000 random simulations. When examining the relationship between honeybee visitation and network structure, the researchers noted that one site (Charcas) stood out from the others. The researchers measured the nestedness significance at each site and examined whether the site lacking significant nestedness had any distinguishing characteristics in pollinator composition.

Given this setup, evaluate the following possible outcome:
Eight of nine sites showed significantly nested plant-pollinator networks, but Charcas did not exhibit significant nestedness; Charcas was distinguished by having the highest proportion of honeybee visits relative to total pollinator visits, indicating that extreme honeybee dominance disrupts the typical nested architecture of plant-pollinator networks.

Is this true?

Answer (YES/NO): NO